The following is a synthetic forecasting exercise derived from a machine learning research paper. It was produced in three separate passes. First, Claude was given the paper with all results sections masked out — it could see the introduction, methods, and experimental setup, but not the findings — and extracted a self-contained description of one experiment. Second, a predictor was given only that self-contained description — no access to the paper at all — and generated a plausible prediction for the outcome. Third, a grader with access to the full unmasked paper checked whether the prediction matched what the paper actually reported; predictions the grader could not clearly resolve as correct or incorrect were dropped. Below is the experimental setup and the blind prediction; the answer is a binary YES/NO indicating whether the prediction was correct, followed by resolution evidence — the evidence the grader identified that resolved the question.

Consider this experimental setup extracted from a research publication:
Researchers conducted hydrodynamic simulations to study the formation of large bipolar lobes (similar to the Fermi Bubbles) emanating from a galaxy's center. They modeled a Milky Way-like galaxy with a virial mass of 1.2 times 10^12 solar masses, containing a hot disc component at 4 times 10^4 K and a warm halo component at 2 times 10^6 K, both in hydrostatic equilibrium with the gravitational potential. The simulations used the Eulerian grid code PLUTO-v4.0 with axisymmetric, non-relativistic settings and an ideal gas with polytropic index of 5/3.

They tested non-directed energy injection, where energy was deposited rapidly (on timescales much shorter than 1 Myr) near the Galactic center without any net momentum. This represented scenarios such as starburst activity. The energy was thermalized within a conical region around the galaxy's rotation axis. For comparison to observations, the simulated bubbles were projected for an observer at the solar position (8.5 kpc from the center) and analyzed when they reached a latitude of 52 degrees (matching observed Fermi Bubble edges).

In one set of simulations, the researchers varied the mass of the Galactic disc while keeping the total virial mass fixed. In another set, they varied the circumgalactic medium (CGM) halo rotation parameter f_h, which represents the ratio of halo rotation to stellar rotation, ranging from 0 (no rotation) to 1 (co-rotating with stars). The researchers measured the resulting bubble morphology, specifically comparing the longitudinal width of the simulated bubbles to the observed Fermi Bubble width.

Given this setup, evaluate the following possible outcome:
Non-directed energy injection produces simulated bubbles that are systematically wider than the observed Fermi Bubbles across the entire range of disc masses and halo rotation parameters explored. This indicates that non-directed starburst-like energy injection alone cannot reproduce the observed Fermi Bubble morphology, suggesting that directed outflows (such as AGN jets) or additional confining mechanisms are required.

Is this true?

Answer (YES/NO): YES